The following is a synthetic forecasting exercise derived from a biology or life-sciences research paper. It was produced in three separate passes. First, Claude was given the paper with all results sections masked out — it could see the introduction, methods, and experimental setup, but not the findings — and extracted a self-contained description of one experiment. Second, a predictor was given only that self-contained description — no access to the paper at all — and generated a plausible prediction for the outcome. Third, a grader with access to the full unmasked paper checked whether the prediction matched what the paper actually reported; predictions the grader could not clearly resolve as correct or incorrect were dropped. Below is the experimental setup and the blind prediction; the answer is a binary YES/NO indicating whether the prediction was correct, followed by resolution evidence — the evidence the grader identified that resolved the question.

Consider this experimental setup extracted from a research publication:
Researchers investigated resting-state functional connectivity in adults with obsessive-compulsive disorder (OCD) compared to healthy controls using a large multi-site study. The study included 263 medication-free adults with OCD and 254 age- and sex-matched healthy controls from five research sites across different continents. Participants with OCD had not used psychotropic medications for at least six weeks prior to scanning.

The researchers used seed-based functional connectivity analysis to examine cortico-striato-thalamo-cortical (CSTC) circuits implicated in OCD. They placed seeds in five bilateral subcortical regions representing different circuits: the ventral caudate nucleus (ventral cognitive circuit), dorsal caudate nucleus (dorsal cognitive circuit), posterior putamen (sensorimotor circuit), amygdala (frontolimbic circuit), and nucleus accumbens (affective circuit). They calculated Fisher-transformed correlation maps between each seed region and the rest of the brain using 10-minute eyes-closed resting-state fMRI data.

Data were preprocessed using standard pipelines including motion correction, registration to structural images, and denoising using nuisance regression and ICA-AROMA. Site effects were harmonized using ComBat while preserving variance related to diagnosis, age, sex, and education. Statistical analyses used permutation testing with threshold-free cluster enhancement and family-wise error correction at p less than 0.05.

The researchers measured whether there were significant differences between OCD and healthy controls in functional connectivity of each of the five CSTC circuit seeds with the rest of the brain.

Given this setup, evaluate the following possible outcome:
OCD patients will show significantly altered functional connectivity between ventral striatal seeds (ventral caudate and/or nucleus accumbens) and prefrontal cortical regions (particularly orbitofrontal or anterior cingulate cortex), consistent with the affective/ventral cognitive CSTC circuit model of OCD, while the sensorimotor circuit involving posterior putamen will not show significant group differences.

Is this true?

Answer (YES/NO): NO